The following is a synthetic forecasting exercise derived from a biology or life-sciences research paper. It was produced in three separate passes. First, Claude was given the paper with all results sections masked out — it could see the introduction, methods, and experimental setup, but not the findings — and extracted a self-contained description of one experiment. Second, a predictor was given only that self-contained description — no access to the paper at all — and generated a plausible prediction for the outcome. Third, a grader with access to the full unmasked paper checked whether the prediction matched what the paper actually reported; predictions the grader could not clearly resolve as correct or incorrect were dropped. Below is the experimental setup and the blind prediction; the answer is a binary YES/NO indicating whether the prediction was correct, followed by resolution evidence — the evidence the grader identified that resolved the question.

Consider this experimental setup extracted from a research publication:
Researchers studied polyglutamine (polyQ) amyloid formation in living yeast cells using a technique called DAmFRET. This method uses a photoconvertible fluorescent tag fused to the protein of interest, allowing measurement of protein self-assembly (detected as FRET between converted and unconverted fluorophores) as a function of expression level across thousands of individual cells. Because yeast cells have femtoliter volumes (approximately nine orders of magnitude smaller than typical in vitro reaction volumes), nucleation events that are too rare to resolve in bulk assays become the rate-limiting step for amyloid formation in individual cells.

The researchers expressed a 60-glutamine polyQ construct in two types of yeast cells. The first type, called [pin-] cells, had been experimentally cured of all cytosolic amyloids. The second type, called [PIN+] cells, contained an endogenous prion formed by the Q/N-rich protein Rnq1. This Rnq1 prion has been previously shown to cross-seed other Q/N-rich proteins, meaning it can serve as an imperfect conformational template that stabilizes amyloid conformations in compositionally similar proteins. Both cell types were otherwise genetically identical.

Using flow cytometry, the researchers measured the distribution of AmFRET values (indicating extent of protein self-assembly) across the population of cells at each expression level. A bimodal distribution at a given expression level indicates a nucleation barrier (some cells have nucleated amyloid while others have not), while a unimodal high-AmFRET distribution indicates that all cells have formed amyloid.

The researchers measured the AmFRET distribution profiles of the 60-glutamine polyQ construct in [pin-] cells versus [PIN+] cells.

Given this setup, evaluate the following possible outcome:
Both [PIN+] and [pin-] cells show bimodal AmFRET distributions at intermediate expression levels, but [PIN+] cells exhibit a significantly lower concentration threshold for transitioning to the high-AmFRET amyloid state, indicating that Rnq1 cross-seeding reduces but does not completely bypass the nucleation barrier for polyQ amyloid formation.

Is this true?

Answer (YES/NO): NO